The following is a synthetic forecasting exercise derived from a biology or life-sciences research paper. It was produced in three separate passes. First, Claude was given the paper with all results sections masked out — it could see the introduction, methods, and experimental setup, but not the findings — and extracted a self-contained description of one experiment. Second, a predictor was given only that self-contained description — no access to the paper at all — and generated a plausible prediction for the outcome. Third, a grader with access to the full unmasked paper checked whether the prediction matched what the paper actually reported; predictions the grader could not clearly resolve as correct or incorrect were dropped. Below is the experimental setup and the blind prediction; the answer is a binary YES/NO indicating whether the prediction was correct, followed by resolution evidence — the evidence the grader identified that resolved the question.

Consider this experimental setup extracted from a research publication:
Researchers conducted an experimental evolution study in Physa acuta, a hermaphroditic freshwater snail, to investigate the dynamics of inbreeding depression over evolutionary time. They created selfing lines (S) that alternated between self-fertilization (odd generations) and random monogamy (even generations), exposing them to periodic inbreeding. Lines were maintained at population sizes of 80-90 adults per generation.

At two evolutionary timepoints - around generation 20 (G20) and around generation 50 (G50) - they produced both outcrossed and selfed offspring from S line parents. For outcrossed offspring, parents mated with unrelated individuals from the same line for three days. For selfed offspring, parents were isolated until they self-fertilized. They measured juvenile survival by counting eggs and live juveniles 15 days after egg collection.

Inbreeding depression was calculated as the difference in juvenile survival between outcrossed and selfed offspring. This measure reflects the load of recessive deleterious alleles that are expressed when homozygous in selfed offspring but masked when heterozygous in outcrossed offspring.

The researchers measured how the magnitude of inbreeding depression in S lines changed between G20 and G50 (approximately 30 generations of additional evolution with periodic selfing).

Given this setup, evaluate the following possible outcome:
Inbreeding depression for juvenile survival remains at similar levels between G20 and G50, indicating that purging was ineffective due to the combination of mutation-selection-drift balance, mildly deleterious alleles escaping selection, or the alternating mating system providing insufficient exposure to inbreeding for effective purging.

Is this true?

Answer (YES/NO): YES